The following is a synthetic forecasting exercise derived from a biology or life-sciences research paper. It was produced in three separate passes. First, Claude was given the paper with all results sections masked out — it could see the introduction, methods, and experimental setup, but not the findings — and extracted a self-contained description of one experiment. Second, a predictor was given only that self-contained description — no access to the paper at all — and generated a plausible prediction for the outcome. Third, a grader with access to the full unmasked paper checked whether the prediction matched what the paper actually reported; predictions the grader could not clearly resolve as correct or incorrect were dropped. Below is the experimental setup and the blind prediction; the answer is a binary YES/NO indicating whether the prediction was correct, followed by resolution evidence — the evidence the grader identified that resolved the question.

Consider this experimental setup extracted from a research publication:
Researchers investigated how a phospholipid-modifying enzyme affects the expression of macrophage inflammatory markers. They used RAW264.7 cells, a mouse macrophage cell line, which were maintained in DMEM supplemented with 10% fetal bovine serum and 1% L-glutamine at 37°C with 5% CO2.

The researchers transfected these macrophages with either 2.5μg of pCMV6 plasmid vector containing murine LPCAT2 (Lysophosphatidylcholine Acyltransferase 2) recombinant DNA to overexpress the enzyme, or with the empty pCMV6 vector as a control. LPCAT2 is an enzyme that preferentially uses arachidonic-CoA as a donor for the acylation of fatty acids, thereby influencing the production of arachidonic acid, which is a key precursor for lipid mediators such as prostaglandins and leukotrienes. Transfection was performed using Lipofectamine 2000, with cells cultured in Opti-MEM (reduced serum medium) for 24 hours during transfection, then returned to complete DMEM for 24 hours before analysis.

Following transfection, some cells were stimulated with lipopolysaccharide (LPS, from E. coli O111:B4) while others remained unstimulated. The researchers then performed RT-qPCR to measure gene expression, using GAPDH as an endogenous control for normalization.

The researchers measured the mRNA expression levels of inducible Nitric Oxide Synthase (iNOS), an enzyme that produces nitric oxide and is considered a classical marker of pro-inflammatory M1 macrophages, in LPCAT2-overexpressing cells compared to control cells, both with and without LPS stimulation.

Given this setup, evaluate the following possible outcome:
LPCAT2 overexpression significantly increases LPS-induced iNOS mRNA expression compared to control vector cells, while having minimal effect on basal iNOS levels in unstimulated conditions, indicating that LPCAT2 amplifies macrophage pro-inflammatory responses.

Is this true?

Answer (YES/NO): NO